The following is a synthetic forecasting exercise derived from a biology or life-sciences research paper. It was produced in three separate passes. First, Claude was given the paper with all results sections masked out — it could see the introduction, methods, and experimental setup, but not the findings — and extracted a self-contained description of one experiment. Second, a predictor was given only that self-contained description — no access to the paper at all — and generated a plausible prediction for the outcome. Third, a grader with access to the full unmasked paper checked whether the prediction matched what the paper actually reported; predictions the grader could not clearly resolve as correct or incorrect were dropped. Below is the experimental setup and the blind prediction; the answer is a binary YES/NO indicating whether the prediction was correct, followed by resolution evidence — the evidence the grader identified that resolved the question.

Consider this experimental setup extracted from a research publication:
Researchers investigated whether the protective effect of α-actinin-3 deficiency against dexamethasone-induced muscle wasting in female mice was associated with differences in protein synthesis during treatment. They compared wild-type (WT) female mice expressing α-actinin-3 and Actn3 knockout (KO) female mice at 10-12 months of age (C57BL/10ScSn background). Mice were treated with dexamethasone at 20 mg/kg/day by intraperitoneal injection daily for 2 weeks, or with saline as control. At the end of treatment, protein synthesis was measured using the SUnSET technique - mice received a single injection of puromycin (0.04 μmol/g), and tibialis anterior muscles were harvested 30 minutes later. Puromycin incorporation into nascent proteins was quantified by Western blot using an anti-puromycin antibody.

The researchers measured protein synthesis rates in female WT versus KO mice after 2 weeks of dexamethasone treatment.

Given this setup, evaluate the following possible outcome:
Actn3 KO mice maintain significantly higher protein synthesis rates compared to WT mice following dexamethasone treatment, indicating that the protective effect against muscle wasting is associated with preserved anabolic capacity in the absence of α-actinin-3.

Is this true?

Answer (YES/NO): YES